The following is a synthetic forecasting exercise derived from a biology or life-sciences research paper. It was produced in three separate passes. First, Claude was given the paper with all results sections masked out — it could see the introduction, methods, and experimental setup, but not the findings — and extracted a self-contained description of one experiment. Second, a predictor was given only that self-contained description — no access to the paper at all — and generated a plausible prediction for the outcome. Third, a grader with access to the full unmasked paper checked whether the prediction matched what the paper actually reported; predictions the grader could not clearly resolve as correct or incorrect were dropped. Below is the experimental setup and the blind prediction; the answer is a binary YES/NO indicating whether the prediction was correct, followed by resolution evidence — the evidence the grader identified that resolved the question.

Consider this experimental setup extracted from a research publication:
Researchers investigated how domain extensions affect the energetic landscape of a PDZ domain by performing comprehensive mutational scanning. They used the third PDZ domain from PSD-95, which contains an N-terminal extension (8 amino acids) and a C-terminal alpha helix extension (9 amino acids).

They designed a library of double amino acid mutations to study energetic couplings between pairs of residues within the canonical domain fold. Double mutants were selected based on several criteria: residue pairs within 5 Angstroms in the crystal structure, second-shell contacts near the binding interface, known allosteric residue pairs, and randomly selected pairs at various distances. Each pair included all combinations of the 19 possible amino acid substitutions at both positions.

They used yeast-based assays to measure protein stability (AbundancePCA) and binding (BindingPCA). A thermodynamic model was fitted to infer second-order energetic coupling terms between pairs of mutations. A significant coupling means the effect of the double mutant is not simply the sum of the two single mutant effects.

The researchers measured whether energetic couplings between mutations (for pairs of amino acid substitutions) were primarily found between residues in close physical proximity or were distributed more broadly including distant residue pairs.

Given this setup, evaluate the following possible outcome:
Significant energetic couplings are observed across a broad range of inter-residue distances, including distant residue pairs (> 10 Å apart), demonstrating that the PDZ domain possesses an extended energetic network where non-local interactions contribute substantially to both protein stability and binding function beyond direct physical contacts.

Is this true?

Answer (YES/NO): YES